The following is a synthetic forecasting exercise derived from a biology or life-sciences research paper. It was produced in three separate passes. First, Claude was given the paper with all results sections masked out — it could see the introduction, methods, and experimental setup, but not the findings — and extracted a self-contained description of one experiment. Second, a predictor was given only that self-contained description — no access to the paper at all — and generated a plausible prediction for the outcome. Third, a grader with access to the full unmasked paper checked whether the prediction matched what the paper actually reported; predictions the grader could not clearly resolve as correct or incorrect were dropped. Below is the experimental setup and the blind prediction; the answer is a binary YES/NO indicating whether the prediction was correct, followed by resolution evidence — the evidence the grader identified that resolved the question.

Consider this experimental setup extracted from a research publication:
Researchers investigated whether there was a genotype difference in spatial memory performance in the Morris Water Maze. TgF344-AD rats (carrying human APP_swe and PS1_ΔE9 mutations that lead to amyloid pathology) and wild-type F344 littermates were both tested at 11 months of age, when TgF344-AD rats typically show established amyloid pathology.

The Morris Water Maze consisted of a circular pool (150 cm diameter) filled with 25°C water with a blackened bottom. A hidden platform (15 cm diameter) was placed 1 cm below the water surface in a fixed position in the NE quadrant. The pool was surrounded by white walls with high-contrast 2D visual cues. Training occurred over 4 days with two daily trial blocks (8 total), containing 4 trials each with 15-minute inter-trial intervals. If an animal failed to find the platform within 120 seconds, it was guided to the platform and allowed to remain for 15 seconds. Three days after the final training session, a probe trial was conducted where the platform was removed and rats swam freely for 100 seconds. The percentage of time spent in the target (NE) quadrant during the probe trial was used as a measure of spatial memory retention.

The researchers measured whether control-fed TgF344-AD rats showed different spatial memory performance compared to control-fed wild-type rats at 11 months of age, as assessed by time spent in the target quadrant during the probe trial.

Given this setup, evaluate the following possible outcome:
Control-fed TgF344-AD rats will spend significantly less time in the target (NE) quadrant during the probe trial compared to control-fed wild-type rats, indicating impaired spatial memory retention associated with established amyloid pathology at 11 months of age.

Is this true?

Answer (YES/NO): NO